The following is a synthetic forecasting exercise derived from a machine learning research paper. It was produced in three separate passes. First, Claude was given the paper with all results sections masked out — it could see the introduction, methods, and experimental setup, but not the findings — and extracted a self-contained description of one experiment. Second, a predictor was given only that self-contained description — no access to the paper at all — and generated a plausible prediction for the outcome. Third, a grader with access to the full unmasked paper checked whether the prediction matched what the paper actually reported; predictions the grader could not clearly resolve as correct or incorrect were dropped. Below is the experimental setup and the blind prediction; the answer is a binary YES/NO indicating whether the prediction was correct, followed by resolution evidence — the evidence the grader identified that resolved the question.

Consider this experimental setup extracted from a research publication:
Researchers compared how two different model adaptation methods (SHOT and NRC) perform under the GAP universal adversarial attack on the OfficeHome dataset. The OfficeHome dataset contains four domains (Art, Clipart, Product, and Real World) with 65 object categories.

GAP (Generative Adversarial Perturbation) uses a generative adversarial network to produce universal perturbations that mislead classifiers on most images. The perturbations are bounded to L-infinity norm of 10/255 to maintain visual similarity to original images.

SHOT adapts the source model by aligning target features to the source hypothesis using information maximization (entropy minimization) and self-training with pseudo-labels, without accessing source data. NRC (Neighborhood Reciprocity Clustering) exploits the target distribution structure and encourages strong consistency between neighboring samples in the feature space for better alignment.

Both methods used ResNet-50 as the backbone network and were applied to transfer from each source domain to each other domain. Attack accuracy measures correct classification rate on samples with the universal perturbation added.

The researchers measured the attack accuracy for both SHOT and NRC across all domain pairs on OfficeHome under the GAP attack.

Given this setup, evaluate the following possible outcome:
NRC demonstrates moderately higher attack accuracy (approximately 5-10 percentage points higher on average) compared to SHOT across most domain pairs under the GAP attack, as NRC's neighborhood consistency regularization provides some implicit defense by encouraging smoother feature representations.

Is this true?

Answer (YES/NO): NO